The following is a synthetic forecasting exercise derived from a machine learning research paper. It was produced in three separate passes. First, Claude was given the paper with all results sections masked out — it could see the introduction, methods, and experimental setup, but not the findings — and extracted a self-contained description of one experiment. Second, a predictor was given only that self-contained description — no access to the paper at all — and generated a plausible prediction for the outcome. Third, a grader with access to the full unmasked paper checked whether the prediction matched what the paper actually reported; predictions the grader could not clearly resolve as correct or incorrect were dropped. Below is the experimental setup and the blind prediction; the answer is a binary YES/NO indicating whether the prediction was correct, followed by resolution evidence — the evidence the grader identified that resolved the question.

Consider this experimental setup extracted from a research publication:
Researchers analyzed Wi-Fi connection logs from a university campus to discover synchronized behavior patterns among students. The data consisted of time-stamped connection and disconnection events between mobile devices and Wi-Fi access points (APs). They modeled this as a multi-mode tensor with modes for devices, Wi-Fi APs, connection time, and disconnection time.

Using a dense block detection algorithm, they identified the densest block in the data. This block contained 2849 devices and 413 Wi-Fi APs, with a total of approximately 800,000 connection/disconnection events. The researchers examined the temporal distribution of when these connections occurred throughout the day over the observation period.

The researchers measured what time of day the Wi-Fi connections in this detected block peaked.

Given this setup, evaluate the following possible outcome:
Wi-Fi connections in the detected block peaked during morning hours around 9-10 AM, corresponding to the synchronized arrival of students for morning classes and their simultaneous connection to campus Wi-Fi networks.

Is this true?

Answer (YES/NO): YES